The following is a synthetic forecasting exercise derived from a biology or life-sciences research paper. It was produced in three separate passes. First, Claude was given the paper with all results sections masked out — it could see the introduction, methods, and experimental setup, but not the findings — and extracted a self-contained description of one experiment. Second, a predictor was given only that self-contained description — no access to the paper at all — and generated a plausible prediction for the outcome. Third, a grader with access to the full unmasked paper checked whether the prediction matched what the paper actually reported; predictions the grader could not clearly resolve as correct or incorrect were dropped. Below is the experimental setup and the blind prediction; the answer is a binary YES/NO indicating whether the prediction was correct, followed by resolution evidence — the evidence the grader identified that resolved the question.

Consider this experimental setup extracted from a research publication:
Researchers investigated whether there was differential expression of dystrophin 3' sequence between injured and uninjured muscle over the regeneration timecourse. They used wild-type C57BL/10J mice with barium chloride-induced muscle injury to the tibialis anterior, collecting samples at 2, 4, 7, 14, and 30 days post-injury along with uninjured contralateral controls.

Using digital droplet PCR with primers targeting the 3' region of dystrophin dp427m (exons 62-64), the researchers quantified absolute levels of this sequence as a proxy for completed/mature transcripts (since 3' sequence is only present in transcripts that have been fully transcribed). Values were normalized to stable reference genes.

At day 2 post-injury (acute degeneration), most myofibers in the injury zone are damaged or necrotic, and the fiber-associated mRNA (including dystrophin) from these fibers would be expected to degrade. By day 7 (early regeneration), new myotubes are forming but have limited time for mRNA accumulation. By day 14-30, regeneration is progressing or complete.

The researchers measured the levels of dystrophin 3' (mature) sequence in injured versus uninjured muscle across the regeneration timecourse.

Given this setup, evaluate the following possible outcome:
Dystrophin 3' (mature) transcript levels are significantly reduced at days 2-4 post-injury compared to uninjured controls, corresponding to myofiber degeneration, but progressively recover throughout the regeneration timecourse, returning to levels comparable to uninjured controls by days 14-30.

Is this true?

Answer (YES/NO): NO